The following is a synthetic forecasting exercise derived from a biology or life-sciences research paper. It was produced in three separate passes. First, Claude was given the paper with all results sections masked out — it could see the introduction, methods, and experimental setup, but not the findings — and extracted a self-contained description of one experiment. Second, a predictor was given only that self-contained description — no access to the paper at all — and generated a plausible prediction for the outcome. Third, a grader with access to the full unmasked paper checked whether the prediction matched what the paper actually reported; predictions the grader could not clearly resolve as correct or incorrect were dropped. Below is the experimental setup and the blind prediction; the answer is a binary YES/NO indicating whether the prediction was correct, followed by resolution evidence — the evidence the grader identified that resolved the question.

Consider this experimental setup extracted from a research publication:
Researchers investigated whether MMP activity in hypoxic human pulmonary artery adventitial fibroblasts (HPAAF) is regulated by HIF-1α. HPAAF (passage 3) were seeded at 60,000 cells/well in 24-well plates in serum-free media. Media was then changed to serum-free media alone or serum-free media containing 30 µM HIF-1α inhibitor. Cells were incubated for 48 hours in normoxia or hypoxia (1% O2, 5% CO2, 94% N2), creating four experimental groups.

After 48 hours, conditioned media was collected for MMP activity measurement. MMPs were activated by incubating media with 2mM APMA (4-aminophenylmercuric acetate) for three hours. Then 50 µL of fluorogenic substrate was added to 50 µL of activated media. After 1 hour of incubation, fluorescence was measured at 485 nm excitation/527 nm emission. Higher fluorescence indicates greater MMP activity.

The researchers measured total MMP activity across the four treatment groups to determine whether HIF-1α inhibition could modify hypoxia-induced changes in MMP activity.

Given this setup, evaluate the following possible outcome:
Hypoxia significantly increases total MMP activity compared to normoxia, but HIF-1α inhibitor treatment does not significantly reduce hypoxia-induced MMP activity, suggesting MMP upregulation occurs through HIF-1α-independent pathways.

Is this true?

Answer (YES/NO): NO